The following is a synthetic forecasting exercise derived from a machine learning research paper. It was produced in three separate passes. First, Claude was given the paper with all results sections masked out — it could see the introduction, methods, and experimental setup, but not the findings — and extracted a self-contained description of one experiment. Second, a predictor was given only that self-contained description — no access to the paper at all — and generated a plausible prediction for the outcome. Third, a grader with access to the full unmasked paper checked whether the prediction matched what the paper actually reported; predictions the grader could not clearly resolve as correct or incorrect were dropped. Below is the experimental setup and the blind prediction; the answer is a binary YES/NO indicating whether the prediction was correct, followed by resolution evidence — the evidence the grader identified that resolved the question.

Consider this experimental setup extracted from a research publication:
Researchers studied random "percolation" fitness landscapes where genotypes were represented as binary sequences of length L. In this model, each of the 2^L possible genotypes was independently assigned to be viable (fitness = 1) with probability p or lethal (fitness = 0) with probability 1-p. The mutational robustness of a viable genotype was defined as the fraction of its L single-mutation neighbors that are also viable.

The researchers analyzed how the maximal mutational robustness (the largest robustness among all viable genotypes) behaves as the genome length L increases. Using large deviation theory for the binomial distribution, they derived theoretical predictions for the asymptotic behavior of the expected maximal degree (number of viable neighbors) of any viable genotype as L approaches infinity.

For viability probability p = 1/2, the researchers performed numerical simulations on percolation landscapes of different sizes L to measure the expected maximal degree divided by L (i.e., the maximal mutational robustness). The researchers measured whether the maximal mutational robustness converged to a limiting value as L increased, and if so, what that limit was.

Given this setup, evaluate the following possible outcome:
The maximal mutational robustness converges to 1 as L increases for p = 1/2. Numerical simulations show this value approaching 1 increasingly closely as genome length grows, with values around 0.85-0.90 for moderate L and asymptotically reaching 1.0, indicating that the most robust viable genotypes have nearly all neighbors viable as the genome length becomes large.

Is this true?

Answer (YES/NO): YES